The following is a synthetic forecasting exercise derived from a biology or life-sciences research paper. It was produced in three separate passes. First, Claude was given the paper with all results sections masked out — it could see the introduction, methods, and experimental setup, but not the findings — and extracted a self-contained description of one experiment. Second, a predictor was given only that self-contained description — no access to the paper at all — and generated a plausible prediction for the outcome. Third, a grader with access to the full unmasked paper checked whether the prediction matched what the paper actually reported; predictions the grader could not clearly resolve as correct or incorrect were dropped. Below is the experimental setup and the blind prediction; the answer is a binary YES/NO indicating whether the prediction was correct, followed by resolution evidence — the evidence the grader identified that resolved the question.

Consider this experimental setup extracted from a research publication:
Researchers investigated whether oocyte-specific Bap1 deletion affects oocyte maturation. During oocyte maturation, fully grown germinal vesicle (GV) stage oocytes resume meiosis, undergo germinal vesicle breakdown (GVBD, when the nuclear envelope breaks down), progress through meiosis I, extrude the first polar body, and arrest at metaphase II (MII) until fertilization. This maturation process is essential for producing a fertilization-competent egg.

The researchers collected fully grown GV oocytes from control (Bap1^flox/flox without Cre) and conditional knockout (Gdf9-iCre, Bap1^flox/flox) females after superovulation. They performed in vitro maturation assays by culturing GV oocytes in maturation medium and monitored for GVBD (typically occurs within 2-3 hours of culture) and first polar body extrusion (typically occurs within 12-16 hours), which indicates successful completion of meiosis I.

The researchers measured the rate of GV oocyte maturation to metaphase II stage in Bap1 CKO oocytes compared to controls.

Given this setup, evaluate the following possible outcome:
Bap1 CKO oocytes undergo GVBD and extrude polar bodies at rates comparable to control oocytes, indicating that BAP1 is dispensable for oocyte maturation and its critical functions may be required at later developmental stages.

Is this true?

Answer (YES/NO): NO